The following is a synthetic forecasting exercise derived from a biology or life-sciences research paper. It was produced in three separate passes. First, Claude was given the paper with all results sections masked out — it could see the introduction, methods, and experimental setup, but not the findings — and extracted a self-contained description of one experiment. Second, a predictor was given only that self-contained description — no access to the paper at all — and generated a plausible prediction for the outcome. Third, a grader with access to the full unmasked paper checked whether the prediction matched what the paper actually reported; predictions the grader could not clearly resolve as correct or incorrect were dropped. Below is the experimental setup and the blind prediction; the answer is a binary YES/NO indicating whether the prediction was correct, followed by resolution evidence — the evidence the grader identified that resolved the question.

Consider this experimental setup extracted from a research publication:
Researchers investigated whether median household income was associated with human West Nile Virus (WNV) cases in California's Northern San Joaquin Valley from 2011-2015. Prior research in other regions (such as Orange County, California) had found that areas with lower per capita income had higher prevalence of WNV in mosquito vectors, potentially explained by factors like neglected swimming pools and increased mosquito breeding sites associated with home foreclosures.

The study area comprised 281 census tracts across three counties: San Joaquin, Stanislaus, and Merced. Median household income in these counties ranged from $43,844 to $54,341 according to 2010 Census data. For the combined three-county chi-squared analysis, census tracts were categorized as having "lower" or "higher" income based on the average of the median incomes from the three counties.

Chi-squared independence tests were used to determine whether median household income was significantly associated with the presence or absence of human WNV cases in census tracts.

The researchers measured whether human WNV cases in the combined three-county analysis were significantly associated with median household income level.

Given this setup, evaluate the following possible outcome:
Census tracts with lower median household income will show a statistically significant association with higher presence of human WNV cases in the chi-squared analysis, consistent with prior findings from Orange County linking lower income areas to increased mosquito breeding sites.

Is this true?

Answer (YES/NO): NO